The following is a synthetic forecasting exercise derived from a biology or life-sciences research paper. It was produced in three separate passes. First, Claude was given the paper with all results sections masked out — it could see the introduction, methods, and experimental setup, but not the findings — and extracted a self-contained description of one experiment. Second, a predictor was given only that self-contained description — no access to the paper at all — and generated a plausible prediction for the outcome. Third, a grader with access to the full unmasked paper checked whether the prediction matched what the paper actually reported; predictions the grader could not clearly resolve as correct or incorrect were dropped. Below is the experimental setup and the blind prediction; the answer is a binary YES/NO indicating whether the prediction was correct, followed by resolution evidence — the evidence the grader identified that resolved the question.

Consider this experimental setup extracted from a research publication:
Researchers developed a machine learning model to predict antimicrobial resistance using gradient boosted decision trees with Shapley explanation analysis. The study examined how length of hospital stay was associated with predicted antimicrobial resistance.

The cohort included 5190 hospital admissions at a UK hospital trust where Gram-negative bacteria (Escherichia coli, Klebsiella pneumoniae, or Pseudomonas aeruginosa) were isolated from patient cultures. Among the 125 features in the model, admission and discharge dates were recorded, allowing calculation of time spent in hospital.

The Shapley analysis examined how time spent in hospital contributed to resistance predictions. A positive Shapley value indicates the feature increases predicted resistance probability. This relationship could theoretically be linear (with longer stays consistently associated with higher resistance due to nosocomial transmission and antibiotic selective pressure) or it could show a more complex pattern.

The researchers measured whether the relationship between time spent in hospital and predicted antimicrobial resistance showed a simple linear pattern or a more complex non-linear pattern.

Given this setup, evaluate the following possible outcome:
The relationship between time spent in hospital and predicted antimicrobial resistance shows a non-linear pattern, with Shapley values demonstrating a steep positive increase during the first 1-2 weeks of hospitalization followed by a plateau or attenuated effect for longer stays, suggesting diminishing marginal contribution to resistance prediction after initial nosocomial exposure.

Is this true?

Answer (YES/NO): NO